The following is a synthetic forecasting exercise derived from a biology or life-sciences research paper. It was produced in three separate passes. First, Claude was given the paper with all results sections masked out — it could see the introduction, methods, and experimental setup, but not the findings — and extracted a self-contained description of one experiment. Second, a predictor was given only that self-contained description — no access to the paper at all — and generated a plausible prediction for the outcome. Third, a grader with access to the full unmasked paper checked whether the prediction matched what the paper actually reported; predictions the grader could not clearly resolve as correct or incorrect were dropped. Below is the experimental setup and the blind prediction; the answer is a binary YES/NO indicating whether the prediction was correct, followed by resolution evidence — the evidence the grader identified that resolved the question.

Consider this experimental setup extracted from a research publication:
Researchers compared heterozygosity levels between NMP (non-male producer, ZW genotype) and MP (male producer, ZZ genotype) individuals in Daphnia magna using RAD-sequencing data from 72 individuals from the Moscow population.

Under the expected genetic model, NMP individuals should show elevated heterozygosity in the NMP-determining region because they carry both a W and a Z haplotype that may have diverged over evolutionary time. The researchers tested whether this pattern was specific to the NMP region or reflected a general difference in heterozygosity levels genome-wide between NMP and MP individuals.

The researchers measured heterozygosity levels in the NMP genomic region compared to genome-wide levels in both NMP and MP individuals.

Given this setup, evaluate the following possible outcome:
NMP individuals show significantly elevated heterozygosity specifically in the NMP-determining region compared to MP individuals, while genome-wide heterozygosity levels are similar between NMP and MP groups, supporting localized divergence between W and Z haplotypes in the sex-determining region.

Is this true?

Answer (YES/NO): YES